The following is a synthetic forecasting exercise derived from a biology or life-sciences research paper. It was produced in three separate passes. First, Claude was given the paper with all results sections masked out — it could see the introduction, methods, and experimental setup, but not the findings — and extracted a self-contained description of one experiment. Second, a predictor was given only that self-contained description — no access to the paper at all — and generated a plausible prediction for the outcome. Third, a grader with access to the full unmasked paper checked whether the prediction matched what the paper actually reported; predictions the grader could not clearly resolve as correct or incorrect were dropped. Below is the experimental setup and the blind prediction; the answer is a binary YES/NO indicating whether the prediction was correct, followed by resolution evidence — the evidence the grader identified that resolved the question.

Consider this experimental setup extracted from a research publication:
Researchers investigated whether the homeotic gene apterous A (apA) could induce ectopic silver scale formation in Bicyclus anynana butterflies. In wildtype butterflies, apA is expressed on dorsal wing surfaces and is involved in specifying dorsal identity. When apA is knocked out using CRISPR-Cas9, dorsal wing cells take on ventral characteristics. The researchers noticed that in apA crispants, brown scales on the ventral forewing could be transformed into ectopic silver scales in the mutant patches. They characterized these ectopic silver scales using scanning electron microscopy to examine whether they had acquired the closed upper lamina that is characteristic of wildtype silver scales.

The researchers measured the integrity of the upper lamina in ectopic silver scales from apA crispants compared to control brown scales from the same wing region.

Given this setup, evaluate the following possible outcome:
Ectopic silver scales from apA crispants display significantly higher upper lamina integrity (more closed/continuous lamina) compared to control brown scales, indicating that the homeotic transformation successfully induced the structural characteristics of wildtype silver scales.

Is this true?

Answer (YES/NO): YES